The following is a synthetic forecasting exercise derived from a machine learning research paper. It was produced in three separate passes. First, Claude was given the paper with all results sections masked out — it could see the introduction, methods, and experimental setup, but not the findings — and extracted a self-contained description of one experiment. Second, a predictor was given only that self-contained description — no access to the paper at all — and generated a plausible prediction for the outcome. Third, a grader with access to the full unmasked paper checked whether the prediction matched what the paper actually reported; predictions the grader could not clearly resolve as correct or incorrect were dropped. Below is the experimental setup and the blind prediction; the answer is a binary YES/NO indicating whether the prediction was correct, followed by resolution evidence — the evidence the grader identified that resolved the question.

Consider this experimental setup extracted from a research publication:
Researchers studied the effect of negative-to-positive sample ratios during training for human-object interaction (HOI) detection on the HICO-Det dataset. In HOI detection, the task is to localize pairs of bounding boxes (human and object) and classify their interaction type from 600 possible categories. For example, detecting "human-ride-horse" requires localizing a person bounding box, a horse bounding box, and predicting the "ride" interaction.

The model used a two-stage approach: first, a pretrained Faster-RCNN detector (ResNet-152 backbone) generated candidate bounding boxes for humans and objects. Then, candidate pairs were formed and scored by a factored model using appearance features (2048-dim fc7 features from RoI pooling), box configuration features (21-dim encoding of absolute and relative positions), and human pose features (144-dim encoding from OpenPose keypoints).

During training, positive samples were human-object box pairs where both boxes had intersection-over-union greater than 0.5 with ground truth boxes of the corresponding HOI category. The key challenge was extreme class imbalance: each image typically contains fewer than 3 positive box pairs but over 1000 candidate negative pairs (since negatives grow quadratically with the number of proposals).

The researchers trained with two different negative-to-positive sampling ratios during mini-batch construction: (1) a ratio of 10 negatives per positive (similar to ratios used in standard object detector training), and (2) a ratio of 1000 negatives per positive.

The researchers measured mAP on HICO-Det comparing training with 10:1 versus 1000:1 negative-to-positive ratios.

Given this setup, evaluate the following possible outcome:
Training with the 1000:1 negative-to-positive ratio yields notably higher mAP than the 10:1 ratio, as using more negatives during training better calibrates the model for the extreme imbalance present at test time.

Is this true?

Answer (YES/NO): YES